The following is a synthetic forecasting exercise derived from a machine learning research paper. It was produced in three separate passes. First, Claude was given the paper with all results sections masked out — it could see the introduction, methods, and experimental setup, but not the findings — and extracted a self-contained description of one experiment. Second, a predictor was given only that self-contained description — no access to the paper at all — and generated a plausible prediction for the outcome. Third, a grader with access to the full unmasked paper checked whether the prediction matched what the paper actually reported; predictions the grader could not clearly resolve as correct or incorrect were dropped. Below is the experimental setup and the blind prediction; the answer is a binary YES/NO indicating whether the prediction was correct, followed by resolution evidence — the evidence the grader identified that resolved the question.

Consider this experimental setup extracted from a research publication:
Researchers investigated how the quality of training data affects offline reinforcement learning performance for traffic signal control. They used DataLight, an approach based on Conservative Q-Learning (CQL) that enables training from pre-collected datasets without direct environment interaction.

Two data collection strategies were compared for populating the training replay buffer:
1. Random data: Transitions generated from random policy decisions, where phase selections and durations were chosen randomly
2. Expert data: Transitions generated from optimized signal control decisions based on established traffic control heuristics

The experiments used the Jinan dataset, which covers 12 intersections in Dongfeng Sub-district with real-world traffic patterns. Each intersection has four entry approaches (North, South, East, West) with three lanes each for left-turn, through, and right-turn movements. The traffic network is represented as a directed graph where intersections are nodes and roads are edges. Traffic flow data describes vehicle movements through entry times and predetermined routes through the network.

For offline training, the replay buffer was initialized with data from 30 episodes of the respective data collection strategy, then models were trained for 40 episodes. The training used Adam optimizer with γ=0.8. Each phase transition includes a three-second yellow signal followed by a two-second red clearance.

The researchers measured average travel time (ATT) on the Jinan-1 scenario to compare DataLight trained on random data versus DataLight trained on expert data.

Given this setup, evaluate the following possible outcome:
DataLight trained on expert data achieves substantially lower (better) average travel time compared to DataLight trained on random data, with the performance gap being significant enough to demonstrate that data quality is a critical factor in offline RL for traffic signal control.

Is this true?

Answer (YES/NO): NO